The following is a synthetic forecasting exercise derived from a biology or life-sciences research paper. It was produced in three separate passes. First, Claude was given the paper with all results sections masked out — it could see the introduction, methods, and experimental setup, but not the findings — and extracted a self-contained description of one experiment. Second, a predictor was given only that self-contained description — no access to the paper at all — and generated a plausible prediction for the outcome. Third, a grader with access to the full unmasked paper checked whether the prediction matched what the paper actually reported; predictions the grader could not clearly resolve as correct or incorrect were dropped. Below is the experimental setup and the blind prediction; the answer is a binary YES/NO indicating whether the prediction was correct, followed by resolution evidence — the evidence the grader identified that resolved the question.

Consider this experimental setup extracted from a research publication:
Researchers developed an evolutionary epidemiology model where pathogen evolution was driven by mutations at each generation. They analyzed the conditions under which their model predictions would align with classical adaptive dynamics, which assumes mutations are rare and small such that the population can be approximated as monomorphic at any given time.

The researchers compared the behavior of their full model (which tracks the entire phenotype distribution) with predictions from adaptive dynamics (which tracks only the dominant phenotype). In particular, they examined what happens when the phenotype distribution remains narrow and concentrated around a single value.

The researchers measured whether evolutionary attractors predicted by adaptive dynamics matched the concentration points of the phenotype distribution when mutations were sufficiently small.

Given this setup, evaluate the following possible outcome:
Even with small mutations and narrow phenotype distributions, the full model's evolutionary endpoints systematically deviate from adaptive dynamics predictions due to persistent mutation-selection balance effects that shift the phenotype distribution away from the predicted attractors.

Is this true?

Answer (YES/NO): NO